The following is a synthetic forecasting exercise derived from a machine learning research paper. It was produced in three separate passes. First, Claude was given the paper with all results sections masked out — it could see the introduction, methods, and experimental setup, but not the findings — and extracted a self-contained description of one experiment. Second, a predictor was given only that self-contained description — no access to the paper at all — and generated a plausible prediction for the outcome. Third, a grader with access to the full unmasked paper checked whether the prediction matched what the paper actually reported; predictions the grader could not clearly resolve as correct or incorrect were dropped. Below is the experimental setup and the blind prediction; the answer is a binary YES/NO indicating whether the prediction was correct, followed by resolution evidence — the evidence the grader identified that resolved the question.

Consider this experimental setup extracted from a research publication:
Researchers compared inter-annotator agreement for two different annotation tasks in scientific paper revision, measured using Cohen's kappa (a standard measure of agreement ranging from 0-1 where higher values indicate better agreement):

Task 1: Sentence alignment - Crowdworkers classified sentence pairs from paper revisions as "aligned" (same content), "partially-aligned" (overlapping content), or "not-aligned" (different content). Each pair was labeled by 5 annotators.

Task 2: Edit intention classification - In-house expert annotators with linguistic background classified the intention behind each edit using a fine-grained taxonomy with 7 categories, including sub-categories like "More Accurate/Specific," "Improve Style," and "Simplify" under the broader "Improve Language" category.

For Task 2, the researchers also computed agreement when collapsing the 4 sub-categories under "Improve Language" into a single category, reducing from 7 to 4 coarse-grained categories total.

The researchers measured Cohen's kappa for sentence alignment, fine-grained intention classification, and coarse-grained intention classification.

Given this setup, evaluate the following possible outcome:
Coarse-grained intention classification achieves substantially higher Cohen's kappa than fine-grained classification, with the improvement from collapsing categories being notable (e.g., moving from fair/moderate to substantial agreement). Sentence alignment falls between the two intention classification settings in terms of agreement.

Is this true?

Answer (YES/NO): NO